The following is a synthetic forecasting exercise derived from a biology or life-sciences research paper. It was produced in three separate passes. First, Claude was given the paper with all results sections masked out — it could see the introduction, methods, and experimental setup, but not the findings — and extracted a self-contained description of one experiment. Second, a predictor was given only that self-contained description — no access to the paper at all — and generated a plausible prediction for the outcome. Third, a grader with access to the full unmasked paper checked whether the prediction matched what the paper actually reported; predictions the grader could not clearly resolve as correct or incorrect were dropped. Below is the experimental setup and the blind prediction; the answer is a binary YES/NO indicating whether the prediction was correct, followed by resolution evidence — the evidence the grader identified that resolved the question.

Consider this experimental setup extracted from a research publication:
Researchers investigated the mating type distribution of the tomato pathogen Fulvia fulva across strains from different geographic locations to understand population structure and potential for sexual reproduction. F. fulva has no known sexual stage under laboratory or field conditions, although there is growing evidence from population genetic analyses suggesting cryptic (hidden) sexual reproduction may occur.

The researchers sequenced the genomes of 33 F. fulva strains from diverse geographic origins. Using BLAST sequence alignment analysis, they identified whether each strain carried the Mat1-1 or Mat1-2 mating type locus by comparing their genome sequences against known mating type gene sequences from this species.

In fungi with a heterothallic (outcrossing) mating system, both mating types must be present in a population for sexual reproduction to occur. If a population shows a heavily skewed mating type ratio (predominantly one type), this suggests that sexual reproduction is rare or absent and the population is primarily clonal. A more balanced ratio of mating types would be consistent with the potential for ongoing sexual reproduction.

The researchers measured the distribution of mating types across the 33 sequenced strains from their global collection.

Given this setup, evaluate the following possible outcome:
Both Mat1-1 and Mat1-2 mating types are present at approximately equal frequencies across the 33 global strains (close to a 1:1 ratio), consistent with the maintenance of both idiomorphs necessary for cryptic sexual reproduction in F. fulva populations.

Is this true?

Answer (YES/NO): NO